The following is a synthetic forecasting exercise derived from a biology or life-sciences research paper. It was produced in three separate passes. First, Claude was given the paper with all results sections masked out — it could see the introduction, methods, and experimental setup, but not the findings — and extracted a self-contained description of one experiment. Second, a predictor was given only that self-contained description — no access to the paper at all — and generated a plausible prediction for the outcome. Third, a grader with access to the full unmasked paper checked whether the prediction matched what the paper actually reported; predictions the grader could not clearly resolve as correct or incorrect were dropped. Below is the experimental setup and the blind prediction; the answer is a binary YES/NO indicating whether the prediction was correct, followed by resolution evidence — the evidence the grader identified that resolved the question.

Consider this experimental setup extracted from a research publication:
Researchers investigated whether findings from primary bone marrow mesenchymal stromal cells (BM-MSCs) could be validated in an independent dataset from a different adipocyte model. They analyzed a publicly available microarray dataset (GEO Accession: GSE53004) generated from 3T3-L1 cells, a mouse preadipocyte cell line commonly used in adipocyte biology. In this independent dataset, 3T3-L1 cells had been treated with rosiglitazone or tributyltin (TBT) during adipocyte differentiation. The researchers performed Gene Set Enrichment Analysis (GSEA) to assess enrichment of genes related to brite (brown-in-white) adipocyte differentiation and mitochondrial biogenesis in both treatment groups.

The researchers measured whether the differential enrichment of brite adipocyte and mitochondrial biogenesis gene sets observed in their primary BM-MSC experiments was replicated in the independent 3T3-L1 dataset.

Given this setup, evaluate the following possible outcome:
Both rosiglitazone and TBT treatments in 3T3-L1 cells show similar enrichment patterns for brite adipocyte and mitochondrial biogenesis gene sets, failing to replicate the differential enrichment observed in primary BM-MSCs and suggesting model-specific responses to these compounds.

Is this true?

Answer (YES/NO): NO